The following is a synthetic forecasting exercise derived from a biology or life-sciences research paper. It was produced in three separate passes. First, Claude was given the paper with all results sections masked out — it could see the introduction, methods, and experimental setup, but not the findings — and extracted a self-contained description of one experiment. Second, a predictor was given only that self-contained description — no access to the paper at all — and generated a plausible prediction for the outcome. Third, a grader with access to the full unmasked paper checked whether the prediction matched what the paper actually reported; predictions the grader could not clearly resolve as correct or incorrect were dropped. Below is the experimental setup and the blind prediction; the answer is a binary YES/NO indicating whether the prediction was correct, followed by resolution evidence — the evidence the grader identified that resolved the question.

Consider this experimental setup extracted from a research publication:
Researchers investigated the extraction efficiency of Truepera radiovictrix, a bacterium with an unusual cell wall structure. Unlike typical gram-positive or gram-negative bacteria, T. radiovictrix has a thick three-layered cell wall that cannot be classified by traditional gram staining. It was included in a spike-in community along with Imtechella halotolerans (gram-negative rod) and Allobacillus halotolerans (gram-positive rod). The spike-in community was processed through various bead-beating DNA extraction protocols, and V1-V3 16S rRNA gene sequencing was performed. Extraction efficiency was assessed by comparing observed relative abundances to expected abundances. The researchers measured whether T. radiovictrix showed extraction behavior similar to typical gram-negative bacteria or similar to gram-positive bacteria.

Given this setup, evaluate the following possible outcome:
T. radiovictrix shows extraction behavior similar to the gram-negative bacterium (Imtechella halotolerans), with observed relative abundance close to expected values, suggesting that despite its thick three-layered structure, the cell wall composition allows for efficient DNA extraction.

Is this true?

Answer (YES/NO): NO